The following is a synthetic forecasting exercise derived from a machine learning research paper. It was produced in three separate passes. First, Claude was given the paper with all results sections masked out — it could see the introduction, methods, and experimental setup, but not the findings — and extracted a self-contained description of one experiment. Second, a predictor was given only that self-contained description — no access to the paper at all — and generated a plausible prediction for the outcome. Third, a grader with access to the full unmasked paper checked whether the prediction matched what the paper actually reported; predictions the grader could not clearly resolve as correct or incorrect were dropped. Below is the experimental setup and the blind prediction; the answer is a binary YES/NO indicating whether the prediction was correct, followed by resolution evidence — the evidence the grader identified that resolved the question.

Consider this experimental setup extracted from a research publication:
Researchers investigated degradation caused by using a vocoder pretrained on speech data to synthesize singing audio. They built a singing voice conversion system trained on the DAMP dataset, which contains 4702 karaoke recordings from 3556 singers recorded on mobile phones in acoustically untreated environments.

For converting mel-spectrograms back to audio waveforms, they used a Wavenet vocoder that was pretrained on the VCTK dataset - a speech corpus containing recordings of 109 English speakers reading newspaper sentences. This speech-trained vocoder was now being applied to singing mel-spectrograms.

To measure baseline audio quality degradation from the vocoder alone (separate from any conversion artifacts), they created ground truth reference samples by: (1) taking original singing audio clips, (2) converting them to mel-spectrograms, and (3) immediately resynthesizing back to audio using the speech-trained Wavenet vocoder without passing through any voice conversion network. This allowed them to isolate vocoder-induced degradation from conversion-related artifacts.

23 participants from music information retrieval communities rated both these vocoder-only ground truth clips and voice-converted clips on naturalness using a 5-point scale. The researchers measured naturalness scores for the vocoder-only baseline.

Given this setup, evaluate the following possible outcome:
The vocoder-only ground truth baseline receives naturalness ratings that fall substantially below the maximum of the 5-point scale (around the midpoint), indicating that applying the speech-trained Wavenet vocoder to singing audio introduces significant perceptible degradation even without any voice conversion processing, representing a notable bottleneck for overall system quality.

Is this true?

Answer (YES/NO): NO